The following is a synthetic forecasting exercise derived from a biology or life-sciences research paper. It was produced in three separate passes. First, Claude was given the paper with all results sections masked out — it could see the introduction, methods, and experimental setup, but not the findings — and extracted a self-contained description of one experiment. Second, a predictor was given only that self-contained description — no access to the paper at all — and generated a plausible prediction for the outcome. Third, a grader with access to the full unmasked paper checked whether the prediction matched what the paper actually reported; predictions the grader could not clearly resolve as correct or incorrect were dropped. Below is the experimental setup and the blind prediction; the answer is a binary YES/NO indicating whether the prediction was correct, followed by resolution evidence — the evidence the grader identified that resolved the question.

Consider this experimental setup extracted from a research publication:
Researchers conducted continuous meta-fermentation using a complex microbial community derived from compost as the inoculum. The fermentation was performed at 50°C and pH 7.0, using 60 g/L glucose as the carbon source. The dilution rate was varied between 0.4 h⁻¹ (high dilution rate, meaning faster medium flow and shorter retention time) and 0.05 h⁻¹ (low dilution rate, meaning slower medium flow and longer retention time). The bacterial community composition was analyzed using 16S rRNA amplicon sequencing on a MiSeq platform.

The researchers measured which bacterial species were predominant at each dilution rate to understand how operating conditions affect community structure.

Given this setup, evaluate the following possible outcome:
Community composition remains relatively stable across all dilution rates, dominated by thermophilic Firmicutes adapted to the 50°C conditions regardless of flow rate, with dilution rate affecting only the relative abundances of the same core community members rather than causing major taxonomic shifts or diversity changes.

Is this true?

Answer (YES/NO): NO